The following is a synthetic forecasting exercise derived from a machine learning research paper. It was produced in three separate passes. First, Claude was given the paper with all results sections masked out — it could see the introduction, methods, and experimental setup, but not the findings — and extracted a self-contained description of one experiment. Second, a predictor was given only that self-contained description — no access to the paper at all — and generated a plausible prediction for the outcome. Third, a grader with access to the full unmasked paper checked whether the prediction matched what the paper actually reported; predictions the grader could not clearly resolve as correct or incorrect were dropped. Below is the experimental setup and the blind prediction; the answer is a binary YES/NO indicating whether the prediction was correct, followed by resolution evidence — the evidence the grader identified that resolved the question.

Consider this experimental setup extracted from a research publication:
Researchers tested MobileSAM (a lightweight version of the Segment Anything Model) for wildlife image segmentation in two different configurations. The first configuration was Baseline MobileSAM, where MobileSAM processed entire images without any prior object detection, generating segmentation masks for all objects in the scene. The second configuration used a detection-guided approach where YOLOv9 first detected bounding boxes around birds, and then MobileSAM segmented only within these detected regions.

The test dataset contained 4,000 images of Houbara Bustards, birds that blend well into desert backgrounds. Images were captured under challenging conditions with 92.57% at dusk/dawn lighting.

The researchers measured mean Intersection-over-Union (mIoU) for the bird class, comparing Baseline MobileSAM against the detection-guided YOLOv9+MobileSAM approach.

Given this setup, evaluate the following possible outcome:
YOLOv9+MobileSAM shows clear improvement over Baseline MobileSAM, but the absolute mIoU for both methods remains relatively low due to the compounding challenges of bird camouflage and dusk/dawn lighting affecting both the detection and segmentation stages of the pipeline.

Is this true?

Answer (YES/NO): NO